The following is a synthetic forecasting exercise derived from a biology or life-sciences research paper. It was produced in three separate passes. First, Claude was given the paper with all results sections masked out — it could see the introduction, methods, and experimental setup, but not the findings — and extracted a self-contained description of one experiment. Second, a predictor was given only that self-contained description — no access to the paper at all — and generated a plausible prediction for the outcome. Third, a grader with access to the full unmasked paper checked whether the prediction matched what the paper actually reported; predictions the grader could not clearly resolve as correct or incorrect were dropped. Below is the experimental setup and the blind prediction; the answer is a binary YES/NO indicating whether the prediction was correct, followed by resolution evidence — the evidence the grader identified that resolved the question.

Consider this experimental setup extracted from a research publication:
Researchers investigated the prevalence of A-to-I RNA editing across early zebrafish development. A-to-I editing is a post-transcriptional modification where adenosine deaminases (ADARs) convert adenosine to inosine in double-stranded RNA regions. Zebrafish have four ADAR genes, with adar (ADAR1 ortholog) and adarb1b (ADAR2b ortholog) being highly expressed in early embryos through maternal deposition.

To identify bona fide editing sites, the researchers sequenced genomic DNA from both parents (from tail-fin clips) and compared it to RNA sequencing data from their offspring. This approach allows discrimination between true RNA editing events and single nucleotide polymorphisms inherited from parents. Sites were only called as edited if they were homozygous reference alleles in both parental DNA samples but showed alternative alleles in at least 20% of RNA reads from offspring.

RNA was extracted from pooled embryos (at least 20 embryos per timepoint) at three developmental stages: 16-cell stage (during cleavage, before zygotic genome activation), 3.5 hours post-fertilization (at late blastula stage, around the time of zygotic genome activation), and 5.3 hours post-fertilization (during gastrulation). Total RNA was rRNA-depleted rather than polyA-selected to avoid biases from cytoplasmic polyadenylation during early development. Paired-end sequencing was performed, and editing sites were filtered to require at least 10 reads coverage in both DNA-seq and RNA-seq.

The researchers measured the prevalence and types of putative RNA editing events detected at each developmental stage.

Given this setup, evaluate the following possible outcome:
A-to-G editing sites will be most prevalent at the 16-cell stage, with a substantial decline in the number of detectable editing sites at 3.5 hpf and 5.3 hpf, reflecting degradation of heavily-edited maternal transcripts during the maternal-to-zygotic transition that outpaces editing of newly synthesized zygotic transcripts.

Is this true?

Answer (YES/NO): NO